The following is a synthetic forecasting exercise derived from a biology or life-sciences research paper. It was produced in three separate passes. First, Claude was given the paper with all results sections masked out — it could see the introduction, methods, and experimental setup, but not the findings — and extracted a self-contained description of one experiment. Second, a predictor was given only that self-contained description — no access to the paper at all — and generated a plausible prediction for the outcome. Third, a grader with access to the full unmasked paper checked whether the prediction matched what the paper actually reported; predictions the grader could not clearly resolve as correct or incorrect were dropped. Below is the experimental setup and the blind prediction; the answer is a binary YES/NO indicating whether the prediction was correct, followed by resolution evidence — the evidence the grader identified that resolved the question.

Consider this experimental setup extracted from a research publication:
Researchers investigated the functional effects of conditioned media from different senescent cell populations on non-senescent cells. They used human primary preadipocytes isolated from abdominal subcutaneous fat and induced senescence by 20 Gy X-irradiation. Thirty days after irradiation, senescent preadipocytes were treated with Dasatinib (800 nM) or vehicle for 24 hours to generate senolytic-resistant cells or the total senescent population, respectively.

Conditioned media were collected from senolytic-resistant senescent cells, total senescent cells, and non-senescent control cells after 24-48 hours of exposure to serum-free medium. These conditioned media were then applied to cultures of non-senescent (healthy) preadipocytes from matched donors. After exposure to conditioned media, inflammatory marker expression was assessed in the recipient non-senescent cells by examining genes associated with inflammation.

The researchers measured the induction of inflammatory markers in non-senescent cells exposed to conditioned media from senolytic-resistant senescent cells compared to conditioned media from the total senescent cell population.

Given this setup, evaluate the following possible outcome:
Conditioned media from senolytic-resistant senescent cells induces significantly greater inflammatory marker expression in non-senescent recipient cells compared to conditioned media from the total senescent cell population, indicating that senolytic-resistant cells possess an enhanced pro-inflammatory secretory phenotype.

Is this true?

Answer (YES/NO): NO